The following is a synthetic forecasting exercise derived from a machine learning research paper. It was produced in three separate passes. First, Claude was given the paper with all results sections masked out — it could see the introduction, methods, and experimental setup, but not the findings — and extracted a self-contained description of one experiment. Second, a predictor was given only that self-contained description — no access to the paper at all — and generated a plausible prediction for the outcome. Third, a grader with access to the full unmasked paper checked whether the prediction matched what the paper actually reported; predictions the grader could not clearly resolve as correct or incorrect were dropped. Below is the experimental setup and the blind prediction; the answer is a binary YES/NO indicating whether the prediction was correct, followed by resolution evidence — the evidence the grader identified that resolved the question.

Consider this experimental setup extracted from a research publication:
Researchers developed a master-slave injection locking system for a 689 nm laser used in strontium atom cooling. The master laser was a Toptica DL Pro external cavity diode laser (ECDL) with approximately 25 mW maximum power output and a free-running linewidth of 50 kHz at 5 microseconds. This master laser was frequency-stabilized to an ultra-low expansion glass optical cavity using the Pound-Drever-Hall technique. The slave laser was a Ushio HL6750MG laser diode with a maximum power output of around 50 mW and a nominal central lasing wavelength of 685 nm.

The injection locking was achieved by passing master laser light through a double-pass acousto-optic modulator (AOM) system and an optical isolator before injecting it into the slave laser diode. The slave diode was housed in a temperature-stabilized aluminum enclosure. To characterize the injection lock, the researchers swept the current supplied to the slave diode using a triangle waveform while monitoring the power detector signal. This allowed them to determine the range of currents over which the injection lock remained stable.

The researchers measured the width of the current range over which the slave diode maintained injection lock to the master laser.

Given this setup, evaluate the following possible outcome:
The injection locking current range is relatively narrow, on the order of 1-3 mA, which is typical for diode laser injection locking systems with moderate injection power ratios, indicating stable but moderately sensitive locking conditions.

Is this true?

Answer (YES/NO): NO